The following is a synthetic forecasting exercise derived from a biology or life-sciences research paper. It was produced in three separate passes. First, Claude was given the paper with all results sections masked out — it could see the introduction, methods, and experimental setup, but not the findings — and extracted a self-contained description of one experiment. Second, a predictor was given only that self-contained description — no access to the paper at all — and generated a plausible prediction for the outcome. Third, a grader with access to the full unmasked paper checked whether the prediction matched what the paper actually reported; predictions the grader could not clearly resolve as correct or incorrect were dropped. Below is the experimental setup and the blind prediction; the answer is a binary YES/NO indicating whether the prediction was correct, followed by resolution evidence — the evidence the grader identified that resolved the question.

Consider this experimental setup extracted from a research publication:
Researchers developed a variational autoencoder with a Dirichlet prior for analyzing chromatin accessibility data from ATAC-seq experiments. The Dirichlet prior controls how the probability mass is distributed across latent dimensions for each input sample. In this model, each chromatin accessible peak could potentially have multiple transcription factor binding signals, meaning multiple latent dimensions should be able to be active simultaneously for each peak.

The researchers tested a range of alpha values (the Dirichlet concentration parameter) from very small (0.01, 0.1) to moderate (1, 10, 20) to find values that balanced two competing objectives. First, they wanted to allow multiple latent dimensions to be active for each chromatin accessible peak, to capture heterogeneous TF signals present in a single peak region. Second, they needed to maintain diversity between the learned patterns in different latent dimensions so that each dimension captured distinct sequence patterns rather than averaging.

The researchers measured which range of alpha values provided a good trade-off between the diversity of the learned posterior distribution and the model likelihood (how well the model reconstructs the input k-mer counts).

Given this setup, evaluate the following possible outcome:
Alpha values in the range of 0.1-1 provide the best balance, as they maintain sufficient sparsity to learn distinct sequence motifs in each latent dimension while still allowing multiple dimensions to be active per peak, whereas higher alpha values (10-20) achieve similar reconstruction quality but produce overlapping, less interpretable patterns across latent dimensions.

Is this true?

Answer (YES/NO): NO